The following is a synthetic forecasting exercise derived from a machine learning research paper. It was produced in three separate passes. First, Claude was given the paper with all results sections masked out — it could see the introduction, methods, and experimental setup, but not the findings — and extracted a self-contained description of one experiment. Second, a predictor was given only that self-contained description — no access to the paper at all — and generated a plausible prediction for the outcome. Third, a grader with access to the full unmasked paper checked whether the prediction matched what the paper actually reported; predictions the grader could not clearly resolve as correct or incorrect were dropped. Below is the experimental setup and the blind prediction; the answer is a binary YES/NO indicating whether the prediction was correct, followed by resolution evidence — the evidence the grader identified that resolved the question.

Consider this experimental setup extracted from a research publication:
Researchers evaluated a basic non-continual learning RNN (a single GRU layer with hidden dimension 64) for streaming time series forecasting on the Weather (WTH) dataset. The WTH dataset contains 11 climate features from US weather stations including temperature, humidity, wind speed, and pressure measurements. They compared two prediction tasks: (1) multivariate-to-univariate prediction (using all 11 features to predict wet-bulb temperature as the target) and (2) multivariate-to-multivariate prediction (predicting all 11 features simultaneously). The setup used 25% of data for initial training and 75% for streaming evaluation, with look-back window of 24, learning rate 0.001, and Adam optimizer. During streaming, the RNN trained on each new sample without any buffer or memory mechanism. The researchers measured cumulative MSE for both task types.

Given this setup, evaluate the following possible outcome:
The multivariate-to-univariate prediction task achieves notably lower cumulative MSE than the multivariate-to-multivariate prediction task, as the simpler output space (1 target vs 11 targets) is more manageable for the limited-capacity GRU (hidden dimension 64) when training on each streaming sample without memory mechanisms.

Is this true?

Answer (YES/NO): YES